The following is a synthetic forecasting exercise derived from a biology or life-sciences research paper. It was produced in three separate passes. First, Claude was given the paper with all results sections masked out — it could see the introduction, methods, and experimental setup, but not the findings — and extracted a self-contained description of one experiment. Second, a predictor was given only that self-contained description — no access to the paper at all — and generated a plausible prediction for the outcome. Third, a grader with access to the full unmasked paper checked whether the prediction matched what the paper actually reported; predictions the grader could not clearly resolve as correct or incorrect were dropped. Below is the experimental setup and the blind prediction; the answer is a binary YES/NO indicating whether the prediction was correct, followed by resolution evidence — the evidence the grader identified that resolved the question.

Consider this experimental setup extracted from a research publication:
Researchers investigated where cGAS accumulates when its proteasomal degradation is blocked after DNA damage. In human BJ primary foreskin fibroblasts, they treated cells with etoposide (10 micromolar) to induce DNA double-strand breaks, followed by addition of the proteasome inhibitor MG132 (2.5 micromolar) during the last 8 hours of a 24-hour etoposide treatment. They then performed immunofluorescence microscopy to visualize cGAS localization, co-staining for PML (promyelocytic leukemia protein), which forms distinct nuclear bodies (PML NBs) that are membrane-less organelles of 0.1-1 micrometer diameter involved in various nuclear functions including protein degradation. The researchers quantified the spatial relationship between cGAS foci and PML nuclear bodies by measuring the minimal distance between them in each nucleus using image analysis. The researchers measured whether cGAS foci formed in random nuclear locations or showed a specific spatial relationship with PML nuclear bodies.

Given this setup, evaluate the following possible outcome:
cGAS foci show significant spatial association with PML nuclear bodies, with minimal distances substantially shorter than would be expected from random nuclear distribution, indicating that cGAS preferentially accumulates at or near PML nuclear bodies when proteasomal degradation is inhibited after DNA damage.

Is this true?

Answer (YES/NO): YES